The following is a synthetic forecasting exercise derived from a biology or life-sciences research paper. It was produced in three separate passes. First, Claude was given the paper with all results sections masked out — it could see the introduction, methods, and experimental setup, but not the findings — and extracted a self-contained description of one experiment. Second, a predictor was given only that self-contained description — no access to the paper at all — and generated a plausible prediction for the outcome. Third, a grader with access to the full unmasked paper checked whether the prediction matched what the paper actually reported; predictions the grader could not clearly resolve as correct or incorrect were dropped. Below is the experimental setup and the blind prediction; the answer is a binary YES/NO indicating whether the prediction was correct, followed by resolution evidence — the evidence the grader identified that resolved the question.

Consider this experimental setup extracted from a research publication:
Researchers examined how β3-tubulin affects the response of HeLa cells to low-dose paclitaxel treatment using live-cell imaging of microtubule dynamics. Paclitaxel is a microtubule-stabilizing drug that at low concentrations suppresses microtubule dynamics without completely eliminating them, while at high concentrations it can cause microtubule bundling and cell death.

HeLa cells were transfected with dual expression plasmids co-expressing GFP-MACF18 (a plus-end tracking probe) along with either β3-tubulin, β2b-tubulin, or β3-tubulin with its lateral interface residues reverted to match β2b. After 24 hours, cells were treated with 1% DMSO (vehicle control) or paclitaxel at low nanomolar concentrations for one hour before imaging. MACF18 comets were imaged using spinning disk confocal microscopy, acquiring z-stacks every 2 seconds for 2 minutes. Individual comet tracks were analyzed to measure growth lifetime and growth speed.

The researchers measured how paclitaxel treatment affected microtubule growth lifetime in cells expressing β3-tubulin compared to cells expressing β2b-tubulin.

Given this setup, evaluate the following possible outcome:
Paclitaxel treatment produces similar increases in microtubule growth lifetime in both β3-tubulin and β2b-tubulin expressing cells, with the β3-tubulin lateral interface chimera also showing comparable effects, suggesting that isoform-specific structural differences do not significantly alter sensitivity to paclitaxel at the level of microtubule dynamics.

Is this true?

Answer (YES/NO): NO